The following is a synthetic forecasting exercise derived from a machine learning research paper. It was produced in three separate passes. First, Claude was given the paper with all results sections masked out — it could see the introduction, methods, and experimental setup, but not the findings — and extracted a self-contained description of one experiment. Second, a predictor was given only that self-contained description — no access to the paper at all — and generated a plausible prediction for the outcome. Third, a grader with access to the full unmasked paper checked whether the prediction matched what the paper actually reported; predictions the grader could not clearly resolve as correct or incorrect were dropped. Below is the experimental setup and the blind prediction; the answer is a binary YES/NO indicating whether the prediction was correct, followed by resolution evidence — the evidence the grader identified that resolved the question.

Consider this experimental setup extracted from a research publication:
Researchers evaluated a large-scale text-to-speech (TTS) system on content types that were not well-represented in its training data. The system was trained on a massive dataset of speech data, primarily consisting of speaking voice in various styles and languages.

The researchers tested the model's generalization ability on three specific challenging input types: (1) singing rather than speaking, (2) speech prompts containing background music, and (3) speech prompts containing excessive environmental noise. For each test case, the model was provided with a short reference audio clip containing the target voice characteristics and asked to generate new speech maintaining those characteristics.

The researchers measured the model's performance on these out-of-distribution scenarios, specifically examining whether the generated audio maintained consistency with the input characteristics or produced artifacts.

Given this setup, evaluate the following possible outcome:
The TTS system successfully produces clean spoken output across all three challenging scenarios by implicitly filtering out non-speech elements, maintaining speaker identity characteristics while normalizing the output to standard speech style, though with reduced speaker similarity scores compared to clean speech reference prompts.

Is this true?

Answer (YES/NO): NO